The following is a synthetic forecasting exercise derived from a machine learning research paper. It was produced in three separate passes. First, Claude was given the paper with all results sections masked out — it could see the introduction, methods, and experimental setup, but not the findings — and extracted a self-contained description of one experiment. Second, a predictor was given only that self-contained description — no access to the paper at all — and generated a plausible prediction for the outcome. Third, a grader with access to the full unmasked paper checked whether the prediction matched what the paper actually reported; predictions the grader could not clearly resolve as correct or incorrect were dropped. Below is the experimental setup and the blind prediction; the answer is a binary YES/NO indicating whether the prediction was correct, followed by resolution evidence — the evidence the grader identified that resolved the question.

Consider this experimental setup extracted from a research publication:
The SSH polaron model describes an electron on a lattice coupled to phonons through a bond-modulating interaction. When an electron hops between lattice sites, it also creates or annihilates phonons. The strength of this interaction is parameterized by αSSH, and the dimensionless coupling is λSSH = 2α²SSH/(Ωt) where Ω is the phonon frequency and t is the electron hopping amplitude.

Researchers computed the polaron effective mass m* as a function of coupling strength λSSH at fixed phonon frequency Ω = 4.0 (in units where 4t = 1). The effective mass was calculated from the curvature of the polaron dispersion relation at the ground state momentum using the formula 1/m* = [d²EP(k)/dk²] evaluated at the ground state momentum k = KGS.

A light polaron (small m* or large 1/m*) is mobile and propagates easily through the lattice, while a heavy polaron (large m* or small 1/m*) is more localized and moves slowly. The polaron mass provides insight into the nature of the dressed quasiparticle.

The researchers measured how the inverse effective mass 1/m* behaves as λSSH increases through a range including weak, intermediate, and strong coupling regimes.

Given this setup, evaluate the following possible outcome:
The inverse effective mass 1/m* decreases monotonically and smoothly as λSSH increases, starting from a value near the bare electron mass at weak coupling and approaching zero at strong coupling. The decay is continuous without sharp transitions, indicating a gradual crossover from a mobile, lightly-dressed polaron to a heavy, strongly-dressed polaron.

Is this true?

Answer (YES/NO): NO